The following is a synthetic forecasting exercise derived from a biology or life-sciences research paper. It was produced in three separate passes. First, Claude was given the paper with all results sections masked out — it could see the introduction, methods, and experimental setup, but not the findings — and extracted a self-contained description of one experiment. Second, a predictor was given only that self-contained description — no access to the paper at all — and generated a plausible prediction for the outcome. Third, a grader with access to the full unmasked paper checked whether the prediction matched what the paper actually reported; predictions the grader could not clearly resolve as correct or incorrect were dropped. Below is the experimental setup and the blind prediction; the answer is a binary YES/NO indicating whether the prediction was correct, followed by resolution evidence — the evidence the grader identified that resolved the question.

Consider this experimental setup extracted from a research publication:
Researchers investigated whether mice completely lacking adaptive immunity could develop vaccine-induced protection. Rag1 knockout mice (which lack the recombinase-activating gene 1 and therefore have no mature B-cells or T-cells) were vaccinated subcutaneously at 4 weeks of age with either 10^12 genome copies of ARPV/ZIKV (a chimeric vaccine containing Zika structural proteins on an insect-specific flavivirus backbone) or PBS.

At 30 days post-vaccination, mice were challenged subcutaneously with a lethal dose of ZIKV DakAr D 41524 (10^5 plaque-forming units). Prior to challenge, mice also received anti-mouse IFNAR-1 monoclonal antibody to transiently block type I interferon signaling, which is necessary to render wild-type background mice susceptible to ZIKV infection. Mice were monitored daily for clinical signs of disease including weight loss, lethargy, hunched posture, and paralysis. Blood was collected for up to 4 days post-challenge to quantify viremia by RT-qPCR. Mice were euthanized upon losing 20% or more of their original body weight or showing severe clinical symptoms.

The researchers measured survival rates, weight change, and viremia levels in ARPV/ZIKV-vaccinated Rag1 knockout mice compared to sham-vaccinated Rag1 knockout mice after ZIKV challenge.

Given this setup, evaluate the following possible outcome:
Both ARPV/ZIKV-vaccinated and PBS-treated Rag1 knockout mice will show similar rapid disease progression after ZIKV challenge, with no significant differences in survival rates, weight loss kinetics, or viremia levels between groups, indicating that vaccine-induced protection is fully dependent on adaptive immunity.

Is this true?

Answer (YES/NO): YES